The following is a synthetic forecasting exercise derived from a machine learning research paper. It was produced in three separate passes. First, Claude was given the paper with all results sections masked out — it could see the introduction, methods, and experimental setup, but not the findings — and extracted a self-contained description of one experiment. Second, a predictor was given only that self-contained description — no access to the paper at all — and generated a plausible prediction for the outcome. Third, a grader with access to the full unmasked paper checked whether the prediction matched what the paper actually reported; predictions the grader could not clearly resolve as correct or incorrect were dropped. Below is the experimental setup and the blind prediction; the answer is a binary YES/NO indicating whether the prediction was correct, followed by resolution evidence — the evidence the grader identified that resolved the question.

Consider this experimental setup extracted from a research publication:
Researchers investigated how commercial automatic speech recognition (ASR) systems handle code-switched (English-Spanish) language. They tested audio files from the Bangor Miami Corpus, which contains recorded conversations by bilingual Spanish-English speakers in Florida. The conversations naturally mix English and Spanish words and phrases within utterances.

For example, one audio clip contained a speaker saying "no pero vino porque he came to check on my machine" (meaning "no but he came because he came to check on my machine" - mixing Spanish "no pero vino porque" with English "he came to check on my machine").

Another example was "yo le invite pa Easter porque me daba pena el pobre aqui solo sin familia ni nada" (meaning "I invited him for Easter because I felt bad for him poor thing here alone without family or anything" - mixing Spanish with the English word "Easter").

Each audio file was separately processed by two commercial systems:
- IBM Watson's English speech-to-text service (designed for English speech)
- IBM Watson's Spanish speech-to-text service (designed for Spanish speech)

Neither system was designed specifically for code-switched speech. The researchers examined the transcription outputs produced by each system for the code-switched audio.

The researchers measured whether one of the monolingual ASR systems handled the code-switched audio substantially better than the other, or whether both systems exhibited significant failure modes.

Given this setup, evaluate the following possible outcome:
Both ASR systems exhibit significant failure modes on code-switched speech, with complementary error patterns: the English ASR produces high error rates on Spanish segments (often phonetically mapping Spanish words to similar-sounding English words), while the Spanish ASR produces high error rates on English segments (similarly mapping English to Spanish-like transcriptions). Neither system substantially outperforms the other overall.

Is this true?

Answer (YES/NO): YES